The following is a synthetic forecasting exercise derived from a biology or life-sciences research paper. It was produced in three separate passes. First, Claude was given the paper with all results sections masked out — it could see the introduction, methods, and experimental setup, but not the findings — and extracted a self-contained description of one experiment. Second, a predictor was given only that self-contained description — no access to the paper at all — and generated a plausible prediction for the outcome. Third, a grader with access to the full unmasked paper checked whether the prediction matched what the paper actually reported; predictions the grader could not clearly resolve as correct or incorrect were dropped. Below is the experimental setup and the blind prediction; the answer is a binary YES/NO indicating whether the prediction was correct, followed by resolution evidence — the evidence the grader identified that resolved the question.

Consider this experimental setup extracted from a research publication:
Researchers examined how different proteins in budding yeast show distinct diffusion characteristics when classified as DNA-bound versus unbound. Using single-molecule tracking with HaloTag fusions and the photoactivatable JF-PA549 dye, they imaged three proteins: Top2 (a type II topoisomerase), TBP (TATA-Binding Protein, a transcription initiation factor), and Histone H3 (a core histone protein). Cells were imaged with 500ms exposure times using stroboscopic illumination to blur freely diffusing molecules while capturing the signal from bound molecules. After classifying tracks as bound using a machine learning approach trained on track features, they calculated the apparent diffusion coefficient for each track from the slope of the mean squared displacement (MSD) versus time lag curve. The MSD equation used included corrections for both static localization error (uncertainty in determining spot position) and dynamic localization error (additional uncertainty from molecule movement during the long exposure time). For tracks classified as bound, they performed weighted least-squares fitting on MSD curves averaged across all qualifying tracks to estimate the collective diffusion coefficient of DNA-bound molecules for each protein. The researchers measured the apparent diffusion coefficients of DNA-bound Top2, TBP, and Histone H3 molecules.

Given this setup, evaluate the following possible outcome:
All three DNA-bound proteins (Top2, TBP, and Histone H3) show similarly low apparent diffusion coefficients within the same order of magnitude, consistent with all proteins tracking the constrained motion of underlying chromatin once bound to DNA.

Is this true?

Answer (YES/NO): YES